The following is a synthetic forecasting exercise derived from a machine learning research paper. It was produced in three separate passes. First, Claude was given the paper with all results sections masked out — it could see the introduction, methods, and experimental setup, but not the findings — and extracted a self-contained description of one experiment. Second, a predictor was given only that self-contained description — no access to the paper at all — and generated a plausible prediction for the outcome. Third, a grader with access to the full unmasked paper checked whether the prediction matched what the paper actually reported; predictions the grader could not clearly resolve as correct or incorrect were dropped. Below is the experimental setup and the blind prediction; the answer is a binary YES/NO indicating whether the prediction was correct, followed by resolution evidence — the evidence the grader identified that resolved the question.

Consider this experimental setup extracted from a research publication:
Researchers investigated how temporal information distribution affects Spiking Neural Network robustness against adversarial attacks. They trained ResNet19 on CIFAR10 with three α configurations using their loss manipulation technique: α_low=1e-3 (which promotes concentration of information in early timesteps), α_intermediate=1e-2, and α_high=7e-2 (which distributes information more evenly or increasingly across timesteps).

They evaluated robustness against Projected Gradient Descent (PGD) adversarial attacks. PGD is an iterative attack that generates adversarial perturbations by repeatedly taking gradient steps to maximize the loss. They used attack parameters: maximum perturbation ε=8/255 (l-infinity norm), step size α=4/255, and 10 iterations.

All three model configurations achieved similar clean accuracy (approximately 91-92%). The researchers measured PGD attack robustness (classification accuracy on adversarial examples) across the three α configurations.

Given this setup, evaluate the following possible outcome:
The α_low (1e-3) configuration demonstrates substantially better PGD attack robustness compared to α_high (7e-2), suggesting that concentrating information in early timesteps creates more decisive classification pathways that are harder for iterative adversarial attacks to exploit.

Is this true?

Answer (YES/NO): YES